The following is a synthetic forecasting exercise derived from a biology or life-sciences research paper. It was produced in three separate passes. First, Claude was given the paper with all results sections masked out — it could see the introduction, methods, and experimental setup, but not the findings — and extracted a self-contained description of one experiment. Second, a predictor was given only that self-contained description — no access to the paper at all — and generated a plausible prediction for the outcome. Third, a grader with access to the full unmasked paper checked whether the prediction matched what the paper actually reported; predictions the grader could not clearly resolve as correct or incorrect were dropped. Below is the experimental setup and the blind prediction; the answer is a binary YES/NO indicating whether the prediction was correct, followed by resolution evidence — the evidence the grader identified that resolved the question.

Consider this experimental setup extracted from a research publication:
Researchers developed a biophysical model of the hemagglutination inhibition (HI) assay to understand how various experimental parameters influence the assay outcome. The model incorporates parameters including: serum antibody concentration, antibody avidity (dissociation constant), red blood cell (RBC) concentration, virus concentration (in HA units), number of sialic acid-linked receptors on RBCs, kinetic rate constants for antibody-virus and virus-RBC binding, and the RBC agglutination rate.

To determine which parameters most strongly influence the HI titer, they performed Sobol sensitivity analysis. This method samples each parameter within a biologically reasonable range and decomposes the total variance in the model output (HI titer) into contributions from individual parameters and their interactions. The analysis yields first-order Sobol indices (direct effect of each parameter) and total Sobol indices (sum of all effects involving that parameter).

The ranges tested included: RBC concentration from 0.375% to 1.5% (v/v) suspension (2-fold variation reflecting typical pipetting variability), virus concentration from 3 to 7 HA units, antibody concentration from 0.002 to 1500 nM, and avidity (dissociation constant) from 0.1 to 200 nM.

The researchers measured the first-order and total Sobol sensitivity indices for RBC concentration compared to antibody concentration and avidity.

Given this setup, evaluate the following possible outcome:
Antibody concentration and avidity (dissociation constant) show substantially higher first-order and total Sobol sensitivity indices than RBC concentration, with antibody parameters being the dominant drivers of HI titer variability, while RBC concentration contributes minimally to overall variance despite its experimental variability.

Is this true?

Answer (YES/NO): YES